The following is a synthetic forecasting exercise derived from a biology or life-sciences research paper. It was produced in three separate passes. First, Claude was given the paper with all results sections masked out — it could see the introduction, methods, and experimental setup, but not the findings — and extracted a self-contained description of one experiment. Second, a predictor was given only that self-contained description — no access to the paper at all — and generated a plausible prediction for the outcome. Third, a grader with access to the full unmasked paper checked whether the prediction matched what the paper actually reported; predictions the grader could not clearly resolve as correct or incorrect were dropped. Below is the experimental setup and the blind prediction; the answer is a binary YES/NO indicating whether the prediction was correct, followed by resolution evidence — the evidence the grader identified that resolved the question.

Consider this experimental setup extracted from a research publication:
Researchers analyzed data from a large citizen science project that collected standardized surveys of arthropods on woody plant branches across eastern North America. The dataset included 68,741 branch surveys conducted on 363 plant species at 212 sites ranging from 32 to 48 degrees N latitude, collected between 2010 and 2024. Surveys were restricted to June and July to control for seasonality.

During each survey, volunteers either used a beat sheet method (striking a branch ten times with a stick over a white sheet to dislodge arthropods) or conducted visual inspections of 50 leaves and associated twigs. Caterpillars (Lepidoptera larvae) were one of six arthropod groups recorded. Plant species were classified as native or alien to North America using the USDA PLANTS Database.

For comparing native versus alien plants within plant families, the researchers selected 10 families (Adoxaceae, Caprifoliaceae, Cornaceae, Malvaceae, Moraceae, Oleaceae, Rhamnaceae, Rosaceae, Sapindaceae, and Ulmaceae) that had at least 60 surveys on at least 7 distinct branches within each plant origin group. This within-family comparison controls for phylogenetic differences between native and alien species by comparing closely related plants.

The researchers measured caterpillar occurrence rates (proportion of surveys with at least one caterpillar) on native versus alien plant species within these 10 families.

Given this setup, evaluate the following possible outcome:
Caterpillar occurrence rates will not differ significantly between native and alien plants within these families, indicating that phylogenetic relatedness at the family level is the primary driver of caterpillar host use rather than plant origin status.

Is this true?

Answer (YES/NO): NO